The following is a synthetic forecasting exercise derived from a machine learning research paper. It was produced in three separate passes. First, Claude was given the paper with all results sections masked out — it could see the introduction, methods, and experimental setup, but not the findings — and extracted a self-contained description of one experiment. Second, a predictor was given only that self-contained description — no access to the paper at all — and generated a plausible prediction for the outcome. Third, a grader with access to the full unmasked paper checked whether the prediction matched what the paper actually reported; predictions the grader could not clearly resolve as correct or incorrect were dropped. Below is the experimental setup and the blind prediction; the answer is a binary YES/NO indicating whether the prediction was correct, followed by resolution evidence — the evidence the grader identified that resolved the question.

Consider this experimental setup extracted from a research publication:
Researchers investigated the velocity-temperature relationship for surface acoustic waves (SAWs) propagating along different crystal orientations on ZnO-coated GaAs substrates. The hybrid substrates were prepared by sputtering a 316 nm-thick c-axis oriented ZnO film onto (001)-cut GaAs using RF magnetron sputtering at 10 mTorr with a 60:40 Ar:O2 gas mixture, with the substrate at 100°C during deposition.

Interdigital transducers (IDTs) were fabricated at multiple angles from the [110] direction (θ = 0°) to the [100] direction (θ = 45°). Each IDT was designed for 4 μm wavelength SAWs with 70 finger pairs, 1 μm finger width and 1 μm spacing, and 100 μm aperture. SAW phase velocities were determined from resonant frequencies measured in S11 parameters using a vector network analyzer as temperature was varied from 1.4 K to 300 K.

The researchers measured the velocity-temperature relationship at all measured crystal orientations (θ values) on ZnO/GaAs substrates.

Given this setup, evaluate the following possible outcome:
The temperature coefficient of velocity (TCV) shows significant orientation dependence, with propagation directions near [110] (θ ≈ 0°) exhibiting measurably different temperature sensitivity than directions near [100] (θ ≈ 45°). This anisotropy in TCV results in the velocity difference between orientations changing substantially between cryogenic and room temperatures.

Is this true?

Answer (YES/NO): NO